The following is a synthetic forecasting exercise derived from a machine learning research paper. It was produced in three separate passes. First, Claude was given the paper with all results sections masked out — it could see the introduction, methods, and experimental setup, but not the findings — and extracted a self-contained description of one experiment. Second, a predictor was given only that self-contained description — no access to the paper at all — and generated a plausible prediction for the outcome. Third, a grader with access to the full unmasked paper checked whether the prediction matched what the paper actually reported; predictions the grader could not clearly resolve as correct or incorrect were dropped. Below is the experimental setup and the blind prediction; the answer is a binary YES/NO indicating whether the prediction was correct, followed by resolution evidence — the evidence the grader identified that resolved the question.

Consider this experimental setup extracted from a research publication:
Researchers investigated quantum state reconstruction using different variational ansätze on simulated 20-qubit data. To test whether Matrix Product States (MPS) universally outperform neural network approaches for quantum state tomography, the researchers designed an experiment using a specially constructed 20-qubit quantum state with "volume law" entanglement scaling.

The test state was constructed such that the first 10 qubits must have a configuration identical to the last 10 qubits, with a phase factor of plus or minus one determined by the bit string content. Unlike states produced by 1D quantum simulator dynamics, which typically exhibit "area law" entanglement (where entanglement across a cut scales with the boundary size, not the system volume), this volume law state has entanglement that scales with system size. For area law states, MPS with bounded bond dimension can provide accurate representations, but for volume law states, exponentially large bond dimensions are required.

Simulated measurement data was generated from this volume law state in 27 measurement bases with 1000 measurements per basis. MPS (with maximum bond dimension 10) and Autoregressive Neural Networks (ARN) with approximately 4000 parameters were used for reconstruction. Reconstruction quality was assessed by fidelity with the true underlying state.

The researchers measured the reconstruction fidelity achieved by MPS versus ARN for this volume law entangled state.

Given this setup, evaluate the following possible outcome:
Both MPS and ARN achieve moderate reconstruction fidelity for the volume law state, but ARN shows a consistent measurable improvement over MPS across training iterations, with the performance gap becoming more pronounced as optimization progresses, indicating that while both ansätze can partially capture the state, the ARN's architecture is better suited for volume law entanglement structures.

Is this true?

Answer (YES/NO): NO